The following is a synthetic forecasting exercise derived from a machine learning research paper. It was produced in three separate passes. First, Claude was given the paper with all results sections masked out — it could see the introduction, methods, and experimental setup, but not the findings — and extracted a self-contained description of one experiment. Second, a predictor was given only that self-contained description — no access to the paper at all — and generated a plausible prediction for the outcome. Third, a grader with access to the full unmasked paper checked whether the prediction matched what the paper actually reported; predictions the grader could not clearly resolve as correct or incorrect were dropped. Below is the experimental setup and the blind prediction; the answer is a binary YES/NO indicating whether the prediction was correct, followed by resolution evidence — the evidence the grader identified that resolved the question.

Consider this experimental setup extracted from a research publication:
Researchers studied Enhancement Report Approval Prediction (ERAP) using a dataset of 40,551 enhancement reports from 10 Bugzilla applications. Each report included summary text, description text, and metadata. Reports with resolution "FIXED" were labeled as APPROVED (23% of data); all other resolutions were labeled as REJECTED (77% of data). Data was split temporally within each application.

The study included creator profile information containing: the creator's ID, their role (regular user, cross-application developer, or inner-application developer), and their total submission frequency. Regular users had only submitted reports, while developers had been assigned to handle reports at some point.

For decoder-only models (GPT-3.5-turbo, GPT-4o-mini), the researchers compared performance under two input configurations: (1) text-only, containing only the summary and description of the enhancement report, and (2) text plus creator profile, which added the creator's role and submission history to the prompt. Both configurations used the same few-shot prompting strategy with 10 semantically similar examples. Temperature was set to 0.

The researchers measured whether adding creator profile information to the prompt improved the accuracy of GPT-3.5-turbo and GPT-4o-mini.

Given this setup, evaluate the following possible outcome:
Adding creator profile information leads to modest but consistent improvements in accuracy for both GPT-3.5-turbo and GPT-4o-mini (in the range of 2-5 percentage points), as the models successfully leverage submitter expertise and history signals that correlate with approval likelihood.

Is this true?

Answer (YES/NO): NO